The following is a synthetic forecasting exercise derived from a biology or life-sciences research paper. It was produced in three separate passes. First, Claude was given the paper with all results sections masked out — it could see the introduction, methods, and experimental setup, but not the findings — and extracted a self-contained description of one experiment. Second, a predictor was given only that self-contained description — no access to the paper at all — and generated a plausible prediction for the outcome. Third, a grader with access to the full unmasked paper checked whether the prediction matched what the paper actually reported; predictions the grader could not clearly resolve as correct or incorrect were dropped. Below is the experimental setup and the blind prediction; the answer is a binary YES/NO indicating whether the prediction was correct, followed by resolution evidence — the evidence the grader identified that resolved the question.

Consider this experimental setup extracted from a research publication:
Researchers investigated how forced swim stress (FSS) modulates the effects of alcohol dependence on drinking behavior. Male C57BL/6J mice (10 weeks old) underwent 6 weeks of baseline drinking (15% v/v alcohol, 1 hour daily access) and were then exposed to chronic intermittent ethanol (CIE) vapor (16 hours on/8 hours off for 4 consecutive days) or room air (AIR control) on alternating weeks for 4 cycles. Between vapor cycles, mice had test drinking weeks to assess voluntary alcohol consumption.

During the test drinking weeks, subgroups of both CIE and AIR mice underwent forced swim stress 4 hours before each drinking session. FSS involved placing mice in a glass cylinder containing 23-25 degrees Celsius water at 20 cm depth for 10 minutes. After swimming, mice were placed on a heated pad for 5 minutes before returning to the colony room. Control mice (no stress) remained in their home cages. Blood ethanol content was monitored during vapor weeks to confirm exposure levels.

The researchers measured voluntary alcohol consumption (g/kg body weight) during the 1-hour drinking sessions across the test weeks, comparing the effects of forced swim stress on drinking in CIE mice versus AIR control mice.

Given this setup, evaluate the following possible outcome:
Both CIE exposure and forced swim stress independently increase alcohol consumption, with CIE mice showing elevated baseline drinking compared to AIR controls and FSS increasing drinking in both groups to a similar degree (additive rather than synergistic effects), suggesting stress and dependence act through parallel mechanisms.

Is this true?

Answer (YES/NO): NO